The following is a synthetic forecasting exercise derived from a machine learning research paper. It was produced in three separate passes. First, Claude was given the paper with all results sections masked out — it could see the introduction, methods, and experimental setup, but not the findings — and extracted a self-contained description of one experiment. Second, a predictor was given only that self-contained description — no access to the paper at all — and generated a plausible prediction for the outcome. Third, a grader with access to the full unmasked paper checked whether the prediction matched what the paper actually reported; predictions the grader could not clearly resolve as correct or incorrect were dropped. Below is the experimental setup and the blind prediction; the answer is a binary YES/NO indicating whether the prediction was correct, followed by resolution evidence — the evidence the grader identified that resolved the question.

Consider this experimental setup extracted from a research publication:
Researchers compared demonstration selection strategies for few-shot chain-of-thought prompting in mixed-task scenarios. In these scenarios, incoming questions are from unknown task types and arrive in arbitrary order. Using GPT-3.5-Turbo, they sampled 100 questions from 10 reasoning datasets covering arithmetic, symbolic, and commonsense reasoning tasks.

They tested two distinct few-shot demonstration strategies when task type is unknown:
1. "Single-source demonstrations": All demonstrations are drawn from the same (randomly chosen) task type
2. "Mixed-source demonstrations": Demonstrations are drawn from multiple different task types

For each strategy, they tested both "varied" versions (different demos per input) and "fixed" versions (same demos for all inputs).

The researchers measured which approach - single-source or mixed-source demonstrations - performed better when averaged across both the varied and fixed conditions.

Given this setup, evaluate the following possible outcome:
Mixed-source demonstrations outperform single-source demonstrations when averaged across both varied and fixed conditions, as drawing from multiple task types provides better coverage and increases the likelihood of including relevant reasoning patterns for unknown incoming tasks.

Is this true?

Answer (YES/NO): NO